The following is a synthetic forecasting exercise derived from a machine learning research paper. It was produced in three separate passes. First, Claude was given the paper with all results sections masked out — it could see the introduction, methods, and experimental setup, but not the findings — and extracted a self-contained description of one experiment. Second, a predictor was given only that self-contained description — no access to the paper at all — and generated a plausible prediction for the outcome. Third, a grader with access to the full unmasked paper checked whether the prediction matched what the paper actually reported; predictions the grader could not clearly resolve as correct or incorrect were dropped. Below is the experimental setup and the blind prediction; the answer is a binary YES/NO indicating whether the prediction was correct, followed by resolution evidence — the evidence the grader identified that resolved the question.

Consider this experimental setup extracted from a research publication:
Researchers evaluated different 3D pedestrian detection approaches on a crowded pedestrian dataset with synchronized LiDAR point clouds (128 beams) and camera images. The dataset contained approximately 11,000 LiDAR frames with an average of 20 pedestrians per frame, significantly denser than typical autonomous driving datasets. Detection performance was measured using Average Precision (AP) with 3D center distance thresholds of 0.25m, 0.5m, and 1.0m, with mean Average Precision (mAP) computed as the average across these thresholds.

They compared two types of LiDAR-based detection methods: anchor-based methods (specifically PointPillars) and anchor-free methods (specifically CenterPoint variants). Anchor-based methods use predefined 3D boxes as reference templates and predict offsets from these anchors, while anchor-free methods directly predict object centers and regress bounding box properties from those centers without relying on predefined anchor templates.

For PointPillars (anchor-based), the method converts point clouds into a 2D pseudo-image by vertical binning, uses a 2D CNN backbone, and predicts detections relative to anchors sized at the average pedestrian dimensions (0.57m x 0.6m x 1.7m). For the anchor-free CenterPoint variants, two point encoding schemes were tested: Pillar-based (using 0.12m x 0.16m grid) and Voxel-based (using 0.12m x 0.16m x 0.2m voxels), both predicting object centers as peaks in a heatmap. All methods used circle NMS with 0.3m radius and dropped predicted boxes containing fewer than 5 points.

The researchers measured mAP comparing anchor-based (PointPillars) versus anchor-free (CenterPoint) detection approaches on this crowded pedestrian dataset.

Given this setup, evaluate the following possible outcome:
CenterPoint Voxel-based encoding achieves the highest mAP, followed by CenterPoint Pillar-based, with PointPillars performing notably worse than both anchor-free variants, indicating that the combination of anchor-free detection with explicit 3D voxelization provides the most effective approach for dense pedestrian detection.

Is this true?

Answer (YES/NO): YES